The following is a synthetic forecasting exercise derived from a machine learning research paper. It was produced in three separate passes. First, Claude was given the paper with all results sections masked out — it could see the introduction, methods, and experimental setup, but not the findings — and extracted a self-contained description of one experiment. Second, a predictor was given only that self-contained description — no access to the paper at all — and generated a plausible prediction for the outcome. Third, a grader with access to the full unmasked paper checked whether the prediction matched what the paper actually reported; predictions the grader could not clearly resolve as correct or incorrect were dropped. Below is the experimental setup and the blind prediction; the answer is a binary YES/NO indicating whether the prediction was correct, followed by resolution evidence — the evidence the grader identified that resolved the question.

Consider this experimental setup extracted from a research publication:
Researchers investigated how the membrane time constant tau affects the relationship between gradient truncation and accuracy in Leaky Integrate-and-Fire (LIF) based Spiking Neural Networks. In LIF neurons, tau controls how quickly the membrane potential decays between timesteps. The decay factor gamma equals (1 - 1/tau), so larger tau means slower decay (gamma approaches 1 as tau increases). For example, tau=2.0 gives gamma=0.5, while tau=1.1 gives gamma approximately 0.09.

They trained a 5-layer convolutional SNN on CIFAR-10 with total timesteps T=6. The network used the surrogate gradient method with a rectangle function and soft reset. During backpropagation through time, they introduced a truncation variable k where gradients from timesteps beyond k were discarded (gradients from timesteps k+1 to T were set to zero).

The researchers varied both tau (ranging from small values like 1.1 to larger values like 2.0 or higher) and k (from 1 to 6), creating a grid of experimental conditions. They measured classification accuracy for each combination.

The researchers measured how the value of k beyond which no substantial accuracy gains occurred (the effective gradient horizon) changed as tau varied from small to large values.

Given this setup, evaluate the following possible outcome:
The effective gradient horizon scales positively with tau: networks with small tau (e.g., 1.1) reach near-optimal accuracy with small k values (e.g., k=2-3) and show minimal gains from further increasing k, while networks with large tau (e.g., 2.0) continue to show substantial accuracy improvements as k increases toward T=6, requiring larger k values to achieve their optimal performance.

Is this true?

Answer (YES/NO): NO